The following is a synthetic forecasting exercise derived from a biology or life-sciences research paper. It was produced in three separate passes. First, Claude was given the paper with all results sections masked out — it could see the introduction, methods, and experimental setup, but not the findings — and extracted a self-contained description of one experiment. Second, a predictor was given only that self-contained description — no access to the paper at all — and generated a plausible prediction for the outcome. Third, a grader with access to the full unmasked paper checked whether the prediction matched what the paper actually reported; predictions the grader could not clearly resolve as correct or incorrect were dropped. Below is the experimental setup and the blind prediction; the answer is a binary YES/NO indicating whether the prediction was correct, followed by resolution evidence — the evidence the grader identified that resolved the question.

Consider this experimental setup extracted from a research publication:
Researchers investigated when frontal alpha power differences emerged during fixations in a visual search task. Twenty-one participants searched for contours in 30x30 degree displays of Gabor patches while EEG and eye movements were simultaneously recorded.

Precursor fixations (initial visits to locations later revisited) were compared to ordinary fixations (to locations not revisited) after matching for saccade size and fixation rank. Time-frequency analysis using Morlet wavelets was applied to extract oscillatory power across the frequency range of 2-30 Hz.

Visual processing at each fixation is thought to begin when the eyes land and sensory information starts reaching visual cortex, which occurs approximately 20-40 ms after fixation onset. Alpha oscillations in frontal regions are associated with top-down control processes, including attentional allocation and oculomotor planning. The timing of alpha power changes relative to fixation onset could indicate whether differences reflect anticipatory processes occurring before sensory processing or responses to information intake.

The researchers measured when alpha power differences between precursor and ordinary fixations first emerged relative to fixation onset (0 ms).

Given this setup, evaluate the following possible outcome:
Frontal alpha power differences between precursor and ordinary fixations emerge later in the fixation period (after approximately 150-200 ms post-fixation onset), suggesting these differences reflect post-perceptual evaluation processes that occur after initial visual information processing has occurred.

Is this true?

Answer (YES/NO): NO